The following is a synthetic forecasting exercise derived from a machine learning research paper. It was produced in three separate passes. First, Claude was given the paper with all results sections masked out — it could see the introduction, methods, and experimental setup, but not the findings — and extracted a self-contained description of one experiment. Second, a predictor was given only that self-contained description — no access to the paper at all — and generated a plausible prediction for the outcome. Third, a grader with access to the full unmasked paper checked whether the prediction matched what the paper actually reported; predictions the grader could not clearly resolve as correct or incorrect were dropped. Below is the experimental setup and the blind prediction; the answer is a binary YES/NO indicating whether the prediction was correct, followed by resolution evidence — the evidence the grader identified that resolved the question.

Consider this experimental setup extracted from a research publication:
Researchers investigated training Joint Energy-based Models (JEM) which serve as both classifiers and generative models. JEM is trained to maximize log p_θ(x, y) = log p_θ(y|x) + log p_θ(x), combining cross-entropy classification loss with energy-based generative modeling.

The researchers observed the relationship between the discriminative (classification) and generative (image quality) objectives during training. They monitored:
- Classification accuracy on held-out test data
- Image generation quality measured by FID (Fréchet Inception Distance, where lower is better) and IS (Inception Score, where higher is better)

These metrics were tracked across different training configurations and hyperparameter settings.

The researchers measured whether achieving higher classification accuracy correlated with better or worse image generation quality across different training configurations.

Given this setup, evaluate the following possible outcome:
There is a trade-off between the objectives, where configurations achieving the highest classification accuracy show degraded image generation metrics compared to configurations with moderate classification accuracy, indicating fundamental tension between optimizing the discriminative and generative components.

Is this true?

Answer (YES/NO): YES